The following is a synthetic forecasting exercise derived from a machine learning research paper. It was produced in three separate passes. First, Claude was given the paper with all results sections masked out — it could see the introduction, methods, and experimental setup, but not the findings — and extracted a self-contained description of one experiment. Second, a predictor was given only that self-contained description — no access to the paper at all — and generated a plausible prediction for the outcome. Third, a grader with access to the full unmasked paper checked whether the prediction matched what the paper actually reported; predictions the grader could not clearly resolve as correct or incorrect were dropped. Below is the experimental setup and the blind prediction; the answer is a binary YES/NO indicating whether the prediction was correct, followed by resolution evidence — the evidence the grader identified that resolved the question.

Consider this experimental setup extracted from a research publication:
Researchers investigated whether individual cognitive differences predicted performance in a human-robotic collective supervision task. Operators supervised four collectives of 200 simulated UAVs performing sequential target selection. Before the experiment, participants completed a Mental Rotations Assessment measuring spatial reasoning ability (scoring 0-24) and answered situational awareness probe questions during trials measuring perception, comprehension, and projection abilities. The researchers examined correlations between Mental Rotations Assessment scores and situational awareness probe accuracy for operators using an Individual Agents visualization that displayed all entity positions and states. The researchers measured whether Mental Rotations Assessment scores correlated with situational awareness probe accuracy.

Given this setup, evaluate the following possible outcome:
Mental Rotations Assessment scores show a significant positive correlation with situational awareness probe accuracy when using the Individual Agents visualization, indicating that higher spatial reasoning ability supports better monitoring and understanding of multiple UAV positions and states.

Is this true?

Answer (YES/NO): YES